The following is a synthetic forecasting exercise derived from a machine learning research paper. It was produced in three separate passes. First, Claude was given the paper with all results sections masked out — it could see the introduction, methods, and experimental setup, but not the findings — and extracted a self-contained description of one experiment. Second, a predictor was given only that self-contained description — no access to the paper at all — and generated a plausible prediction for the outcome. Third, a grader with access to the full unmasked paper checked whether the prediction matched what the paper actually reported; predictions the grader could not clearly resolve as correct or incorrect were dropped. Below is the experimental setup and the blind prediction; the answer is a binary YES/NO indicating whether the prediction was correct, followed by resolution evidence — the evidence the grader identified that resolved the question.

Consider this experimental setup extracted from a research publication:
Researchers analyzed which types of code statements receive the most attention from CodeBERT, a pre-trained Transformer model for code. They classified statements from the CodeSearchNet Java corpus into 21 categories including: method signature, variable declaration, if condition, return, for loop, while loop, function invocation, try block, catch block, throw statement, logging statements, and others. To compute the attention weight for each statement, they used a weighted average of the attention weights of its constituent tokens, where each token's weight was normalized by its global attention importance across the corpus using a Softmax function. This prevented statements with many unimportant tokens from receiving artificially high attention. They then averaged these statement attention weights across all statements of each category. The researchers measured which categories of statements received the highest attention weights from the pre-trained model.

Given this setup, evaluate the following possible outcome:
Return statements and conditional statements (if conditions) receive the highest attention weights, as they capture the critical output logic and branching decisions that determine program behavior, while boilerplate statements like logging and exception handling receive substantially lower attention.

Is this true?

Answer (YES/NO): NO